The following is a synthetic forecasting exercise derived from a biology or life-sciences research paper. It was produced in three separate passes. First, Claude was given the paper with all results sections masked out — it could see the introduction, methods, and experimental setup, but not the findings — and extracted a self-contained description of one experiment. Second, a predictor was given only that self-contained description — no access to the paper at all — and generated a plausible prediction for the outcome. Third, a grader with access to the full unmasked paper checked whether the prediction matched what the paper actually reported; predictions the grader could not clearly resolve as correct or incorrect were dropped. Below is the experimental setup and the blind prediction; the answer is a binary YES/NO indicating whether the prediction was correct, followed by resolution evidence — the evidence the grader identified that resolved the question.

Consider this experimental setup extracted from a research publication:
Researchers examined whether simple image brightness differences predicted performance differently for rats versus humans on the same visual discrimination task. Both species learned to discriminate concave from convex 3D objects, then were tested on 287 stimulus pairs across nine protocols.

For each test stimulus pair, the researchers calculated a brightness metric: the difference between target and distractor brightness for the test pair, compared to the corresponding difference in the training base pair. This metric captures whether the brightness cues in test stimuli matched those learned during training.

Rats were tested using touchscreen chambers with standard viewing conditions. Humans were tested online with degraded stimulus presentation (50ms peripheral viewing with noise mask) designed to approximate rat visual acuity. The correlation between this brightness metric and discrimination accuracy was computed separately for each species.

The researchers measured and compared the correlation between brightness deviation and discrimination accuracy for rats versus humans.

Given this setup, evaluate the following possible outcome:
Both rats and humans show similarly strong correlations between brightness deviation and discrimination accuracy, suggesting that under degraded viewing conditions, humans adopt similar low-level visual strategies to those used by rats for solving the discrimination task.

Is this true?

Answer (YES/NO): NO